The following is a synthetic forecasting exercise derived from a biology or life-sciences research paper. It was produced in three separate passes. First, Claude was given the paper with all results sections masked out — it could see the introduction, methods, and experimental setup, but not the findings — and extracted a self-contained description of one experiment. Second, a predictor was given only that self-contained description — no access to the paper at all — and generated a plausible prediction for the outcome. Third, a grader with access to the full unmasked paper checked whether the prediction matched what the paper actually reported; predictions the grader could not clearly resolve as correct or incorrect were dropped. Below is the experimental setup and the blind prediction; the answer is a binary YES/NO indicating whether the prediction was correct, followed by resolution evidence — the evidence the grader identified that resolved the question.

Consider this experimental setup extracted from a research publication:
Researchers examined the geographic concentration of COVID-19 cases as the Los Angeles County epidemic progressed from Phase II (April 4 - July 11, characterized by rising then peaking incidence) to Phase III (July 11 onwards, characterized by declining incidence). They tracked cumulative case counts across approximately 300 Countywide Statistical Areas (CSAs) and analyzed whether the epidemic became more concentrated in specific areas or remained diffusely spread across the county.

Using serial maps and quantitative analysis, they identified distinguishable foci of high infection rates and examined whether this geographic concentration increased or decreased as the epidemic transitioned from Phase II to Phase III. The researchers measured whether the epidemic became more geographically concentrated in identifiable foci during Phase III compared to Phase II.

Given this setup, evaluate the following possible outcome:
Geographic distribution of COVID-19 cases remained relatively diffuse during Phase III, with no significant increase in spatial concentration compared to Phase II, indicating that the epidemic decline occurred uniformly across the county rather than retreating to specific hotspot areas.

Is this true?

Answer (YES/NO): NO